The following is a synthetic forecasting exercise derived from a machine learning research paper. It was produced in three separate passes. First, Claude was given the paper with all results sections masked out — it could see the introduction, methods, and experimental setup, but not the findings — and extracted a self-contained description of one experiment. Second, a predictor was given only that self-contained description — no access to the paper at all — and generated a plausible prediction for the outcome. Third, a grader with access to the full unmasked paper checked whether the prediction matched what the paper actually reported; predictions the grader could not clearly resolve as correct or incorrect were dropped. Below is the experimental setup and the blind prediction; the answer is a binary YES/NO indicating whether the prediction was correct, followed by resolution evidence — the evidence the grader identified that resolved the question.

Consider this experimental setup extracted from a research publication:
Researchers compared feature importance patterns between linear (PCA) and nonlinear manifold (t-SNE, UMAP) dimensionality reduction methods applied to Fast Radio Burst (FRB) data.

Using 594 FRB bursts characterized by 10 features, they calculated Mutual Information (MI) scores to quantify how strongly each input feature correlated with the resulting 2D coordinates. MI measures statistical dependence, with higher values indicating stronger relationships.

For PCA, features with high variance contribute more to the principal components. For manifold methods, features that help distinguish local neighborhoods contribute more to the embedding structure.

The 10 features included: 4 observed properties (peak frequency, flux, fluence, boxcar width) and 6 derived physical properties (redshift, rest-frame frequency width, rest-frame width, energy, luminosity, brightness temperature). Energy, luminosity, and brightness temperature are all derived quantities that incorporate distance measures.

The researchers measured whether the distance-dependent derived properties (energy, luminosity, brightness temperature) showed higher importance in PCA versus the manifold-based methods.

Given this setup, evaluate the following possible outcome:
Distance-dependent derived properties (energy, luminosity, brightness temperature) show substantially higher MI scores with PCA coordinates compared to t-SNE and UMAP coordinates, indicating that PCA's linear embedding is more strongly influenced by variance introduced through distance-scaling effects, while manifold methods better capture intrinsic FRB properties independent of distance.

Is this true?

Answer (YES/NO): YES